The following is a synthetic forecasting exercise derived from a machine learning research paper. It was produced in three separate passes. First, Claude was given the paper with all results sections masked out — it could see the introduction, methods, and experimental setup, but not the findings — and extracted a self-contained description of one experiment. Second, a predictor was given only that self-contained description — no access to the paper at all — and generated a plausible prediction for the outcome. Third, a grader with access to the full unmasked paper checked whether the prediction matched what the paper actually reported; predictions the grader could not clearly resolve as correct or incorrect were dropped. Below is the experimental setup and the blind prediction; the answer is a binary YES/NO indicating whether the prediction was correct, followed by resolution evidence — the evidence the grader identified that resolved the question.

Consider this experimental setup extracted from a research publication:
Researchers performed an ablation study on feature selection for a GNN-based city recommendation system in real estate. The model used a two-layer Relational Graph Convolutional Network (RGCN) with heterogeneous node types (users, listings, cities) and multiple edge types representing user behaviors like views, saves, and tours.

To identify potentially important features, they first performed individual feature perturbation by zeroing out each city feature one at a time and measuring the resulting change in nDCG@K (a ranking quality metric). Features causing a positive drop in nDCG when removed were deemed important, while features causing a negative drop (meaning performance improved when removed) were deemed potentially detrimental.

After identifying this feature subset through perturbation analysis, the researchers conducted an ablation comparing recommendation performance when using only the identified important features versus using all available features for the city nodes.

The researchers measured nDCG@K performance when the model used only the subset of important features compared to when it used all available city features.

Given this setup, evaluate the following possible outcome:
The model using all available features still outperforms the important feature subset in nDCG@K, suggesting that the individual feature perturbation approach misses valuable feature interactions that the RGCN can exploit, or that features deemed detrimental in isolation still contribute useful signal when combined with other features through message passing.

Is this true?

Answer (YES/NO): NO